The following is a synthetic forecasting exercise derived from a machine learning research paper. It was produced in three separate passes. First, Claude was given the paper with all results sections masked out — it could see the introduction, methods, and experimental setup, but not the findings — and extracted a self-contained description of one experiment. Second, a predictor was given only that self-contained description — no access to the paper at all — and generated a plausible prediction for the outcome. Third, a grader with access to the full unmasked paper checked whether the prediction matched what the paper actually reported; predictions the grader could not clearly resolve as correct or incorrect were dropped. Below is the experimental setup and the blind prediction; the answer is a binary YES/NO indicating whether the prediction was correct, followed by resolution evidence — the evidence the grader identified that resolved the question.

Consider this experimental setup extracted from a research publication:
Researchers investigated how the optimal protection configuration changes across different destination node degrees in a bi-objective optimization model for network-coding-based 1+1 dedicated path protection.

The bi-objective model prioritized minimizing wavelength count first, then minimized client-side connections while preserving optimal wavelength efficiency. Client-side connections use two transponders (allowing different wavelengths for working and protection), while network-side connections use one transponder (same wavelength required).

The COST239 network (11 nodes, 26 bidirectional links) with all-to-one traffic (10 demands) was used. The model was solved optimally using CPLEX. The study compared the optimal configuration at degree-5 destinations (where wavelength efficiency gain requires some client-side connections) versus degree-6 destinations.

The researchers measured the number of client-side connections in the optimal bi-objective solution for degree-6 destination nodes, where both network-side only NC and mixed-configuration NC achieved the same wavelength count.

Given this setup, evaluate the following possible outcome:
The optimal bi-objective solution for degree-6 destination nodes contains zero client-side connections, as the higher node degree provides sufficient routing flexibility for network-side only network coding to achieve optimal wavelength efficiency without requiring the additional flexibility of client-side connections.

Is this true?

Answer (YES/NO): YES